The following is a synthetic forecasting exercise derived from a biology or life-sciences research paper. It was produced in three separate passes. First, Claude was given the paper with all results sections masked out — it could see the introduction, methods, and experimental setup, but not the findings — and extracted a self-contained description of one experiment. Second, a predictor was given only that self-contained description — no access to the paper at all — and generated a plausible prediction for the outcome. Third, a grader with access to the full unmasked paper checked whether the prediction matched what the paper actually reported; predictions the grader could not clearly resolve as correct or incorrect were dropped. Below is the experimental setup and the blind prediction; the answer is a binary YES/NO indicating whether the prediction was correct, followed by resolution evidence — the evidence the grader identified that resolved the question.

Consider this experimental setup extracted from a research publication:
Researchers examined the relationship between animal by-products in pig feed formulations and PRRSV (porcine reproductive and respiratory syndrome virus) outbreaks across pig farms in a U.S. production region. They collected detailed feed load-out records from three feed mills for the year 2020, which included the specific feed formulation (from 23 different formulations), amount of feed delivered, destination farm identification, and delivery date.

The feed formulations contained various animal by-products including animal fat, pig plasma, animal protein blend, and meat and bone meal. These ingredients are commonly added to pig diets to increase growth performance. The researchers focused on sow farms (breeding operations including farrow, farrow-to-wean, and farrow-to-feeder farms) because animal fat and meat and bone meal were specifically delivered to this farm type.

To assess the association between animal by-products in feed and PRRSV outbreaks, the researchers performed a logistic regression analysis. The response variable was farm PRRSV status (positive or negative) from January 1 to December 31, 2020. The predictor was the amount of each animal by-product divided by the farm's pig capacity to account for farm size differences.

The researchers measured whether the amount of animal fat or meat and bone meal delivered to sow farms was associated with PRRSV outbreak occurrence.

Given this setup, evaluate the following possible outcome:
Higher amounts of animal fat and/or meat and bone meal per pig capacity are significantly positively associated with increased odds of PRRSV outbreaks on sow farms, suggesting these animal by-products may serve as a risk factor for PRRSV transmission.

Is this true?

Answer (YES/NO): NO